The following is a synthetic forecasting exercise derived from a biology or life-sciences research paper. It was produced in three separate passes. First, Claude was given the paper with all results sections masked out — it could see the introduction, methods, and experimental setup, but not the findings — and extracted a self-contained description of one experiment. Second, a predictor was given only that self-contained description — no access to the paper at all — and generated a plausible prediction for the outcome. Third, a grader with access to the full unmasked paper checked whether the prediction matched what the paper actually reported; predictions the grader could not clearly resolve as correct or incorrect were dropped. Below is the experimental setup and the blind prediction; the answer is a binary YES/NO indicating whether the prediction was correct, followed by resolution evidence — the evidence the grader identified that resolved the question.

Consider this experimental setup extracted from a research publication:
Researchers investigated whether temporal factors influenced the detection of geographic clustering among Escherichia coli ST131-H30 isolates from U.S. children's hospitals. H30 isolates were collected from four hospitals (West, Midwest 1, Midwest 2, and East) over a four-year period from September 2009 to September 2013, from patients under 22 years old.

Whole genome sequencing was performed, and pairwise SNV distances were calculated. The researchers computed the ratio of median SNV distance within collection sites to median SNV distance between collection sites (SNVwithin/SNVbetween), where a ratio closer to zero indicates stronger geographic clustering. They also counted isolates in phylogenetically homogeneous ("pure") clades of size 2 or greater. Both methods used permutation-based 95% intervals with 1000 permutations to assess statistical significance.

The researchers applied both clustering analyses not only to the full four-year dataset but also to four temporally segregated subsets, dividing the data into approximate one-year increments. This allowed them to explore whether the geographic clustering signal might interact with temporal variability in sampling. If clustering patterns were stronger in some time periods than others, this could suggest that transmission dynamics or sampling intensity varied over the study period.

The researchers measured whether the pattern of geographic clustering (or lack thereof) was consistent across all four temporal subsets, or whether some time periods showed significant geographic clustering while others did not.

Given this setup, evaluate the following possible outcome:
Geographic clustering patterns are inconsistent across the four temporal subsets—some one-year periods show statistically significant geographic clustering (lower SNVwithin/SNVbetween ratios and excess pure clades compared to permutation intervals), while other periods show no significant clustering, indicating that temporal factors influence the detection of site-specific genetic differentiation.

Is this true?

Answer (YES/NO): NO